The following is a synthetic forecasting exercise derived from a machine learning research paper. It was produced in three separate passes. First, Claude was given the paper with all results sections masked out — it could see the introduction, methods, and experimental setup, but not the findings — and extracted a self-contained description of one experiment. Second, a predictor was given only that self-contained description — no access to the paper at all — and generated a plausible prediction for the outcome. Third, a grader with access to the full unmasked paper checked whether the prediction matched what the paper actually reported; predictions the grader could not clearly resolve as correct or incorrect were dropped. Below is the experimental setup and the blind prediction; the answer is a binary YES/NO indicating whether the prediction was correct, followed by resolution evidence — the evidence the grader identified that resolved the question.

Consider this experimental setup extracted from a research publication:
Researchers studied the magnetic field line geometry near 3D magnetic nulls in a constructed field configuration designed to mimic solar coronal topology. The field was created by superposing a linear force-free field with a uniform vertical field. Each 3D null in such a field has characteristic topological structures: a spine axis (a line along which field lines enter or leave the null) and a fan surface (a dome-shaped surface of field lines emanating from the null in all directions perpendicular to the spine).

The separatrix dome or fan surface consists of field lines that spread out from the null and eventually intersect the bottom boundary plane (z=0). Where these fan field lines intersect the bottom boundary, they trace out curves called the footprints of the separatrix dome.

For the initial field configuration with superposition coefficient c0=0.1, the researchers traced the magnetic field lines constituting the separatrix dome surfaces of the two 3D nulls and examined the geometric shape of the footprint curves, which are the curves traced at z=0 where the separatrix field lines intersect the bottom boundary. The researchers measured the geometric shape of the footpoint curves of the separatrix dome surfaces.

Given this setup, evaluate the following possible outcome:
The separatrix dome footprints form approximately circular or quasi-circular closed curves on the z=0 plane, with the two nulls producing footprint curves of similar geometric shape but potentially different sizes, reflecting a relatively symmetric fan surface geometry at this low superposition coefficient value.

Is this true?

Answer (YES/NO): YES